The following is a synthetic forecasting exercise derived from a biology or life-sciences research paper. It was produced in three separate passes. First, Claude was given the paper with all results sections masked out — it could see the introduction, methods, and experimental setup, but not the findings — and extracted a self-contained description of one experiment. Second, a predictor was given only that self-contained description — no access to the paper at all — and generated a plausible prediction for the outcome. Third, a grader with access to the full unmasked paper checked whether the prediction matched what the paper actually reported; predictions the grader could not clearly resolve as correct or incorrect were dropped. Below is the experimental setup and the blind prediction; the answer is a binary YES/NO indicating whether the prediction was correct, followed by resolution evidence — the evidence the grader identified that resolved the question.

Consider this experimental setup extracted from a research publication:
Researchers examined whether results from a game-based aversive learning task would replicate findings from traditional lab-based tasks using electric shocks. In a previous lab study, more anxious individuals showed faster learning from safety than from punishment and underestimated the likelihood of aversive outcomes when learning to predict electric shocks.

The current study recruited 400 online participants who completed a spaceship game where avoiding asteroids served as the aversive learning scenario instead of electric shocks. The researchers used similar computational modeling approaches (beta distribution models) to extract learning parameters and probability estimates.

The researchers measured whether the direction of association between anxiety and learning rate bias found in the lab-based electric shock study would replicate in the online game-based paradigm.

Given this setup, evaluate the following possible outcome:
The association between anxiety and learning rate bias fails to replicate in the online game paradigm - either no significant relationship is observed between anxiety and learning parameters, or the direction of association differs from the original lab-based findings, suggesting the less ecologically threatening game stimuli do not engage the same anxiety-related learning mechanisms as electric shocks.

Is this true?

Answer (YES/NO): NO